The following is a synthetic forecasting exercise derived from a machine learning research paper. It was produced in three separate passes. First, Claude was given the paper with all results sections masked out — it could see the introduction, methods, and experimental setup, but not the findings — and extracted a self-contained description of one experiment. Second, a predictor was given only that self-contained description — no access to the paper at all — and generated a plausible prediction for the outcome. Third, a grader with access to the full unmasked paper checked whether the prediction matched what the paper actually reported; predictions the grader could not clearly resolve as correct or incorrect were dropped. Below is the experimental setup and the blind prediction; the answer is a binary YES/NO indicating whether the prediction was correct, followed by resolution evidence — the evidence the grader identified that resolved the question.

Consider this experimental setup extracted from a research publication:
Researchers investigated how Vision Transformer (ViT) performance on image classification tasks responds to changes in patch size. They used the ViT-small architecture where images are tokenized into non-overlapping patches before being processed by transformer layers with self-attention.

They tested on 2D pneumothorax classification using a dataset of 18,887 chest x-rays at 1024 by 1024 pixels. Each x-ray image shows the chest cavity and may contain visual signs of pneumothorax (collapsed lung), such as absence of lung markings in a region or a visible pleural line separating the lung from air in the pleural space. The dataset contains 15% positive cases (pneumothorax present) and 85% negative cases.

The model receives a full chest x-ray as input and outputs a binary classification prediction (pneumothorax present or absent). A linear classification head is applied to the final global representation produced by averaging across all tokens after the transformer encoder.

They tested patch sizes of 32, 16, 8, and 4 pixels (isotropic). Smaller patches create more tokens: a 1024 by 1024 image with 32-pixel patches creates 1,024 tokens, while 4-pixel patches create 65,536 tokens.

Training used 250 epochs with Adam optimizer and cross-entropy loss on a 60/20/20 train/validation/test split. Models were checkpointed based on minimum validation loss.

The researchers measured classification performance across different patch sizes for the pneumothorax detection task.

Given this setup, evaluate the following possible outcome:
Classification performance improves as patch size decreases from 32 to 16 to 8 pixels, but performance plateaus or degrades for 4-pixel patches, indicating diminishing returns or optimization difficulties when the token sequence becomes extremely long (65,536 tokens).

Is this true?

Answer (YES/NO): NO